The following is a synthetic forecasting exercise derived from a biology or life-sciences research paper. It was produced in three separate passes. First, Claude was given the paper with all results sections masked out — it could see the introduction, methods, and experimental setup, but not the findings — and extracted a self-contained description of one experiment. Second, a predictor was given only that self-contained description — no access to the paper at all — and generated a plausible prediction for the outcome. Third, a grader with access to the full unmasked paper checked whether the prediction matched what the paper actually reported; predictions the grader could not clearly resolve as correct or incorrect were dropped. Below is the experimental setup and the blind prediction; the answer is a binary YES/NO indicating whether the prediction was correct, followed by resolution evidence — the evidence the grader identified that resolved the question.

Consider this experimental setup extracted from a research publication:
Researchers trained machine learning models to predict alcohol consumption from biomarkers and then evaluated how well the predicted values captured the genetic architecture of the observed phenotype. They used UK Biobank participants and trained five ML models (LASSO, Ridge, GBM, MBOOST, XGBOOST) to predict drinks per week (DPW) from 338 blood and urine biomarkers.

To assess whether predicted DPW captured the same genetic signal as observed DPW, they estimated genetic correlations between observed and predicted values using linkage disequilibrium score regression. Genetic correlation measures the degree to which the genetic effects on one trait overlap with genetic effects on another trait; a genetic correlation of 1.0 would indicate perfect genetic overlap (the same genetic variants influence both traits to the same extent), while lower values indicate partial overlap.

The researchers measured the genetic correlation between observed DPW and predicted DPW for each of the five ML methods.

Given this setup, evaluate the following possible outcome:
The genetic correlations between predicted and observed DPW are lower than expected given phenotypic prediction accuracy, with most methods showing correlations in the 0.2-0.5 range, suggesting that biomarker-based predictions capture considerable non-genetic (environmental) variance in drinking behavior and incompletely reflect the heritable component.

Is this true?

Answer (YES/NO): NO